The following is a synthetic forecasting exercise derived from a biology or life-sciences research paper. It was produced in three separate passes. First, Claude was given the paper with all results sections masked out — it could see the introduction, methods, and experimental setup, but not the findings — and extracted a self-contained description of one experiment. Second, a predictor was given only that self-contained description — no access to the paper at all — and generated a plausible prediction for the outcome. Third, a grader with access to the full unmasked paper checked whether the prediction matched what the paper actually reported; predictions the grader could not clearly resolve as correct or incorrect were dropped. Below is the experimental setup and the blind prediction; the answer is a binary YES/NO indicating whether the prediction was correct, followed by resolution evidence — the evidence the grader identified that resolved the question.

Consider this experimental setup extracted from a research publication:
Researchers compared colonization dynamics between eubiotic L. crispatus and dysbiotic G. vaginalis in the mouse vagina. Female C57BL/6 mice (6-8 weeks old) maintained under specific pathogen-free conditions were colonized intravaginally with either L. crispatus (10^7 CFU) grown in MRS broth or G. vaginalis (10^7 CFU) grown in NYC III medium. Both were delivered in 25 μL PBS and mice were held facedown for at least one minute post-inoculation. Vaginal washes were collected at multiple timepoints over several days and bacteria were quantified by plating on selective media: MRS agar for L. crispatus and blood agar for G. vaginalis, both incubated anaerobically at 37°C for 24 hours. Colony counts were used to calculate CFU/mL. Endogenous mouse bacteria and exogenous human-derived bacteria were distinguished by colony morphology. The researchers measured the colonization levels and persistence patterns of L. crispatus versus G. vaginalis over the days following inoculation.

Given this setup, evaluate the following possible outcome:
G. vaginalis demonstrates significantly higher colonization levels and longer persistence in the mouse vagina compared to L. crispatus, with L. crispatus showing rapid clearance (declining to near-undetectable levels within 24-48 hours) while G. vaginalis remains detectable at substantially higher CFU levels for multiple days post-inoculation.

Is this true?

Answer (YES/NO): NO